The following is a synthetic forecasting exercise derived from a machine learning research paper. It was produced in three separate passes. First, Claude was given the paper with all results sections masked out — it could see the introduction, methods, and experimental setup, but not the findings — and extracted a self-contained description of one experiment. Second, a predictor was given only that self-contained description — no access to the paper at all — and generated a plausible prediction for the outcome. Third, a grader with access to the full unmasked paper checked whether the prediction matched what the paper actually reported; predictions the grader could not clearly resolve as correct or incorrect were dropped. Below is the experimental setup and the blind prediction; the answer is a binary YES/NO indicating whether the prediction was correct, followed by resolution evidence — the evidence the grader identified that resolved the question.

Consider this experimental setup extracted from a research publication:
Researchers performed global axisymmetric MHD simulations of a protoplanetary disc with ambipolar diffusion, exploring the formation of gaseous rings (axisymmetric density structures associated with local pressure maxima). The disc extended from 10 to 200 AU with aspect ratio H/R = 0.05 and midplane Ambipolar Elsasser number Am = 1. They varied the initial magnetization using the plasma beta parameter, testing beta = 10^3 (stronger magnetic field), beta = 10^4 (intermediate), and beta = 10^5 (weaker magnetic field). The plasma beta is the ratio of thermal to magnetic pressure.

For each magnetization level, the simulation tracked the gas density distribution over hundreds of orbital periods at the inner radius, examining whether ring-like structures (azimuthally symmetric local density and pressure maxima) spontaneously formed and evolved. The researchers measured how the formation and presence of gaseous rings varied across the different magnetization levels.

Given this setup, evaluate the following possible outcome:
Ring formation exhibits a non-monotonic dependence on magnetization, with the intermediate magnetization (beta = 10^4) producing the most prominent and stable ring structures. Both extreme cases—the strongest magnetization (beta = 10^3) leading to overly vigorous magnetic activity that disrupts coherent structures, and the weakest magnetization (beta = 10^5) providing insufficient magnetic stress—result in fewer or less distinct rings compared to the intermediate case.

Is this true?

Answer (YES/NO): NO